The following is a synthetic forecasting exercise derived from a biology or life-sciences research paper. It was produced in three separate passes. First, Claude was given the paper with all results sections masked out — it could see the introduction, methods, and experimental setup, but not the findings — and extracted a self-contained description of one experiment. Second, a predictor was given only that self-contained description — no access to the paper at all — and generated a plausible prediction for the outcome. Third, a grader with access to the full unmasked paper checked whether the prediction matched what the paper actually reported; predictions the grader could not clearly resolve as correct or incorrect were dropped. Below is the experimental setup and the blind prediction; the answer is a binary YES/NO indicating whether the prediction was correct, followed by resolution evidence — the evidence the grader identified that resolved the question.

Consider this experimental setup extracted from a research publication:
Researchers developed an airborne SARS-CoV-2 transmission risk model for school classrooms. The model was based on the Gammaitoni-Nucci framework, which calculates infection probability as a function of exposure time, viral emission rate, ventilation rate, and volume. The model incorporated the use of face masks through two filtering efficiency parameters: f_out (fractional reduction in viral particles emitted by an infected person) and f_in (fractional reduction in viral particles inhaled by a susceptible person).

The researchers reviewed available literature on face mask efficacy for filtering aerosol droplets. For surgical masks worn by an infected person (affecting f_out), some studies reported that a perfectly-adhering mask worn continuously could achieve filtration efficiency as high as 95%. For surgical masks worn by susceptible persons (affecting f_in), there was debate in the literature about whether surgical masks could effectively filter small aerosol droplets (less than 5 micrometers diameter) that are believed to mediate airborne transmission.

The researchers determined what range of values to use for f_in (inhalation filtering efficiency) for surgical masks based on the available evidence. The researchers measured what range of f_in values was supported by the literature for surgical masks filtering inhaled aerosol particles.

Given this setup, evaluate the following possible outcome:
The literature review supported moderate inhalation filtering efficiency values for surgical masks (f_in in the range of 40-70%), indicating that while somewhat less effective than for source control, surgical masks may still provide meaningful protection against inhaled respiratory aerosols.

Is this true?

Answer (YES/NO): NO